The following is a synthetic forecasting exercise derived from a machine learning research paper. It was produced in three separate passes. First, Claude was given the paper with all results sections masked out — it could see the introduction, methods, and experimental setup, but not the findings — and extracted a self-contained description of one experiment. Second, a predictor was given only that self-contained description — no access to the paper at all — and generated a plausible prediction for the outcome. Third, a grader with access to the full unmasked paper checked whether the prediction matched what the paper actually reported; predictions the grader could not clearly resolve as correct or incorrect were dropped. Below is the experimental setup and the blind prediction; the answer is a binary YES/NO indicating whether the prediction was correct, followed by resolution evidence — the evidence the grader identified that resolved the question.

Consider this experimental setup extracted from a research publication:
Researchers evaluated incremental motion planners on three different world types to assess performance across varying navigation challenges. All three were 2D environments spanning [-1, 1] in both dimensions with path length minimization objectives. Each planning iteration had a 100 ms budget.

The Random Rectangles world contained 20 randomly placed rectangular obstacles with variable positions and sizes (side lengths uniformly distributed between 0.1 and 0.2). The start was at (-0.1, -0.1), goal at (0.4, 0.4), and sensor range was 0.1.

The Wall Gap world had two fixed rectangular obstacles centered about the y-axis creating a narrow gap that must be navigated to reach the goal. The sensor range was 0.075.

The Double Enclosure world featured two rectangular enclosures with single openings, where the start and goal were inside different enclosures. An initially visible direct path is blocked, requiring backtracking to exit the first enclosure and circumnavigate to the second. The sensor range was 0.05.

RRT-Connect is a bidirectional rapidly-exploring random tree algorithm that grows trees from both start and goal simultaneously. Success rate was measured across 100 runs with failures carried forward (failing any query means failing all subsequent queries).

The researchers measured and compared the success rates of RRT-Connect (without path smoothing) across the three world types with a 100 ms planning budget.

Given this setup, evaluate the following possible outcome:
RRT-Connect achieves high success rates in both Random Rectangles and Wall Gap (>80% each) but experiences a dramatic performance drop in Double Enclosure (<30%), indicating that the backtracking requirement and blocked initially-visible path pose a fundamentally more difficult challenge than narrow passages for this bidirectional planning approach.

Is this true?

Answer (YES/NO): NO